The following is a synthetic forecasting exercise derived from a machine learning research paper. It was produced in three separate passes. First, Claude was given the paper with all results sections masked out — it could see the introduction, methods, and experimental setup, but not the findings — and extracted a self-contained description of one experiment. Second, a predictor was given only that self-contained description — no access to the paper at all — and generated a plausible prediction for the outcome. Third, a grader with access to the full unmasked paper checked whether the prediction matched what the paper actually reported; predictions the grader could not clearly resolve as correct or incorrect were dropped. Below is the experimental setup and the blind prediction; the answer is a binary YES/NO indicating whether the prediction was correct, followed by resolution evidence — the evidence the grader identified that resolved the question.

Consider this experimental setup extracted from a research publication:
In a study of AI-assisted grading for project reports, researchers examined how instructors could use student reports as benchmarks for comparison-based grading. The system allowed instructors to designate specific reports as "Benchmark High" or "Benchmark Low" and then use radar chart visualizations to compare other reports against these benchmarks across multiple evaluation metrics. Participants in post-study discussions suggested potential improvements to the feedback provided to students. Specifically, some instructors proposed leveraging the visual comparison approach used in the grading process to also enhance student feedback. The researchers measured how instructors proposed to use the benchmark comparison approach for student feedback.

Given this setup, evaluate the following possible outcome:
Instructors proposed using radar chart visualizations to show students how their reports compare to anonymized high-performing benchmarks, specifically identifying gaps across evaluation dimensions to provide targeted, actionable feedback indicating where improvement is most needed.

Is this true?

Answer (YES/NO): NO